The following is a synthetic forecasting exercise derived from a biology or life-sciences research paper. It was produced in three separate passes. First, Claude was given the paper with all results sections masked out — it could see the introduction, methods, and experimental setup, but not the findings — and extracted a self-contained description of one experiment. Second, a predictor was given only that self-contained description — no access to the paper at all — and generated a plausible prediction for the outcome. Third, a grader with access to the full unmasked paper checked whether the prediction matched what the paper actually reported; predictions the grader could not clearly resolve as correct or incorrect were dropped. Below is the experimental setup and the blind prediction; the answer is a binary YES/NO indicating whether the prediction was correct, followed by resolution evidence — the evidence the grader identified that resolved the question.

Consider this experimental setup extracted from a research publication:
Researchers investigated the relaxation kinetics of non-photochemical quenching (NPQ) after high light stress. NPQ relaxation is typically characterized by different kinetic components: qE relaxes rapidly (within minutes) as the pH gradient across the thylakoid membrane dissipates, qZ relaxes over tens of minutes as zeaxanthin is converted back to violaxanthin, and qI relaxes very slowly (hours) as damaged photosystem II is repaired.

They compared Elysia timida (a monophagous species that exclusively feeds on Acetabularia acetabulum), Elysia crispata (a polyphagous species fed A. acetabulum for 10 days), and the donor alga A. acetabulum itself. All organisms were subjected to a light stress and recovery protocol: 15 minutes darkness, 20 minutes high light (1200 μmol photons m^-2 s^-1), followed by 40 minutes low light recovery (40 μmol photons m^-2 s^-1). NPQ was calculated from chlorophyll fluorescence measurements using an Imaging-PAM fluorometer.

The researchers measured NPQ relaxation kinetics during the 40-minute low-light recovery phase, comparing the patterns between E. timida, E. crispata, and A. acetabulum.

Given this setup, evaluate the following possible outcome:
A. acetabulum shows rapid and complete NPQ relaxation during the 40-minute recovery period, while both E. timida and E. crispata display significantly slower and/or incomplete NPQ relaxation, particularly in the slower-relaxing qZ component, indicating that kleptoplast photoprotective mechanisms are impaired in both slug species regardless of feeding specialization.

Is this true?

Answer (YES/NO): NO